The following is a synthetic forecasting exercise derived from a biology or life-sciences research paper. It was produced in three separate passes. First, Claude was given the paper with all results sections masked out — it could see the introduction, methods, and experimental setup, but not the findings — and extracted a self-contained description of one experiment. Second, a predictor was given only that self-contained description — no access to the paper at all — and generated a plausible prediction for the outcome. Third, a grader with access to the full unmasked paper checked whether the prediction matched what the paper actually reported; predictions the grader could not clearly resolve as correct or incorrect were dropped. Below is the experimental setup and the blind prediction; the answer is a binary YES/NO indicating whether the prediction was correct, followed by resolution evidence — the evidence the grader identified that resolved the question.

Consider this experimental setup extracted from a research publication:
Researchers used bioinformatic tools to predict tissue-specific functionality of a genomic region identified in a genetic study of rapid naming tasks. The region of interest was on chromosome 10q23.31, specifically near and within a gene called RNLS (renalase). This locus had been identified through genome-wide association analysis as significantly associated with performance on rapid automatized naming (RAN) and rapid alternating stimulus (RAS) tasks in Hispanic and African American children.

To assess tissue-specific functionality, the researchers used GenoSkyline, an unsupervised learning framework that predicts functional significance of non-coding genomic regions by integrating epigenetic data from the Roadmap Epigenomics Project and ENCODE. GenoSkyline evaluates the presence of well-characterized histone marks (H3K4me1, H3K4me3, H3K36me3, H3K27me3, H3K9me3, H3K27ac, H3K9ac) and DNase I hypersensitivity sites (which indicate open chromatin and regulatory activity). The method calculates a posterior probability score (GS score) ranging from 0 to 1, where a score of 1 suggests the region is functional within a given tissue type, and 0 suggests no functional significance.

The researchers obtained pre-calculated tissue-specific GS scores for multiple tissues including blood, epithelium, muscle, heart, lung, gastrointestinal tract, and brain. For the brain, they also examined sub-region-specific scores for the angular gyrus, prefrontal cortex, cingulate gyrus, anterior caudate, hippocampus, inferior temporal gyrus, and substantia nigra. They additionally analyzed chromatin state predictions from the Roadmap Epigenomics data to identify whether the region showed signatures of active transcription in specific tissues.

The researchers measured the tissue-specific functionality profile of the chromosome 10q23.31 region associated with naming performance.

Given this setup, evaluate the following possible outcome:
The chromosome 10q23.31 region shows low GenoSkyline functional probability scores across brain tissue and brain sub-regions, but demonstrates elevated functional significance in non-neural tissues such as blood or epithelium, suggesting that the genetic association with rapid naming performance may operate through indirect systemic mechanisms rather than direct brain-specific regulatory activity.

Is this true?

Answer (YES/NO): NO